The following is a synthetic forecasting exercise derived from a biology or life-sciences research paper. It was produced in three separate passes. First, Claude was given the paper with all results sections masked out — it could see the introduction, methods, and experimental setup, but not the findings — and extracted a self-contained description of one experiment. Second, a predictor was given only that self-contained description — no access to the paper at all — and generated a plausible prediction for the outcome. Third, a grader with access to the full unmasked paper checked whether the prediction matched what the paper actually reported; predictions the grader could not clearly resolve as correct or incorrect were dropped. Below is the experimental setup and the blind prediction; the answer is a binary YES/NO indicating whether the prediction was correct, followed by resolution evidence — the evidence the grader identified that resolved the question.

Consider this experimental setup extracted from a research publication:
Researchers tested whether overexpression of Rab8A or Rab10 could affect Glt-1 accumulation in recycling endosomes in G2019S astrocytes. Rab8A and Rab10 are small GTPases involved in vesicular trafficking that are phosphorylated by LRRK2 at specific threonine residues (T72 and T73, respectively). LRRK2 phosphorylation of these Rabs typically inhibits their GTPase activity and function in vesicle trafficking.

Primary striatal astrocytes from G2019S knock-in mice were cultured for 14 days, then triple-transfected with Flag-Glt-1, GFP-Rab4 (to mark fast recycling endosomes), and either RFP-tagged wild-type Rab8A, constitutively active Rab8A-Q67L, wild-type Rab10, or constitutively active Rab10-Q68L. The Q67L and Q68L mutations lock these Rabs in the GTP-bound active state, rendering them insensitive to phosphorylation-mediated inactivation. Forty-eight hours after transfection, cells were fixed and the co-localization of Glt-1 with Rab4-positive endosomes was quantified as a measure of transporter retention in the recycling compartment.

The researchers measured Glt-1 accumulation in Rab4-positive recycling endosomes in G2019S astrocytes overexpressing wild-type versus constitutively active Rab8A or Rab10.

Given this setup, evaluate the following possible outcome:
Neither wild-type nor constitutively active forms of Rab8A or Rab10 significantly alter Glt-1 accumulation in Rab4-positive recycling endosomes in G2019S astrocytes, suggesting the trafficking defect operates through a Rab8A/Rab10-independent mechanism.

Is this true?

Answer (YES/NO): NO